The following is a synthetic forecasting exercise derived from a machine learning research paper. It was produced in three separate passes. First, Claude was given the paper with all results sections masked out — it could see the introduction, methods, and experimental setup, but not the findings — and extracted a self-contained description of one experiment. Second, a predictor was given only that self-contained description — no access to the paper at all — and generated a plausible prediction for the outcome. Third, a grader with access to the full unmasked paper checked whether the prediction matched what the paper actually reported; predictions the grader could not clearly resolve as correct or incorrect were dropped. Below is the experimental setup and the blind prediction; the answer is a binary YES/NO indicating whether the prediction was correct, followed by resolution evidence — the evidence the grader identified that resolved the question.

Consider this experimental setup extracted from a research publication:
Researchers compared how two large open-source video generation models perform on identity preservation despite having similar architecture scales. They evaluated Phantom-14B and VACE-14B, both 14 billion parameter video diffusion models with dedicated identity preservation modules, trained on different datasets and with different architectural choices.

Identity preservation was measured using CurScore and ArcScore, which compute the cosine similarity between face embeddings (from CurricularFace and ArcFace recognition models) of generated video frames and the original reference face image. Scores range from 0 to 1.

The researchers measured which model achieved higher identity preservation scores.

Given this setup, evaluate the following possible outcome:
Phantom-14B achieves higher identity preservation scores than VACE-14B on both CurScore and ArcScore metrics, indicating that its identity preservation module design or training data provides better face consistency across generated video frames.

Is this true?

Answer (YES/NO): NO